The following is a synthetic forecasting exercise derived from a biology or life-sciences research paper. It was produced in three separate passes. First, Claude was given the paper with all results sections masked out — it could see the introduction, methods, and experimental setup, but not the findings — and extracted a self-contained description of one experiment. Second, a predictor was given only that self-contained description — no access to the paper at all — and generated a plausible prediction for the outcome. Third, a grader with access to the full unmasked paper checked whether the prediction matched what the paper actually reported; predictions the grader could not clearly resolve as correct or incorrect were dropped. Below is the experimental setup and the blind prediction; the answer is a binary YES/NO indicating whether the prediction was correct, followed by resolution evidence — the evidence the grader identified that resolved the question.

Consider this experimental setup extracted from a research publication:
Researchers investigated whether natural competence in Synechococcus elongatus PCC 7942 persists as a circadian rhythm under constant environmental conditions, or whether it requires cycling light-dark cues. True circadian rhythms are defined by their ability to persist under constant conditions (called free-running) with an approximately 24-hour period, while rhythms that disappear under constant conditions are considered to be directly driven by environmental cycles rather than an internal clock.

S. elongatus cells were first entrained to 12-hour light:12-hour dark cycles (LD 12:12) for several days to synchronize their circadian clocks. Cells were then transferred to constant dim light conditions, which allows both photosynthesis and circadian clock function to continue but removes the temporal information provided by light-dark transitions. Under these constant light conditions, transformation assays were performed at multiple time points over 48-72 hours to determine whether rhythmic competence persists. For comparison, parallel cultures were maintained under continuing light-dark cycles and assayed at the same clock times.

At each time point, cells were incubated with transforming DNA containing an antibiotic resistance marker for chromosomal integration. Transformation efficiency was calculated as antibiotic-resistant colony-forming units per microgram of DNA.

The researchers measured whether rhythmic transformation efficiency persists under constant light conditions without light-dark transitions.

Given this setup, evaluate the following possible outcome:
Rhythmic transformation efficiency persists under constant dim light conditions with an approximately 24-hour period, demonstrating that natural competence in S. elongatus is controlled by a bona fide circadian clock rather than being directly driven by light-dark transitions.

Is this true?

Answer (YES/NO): YES